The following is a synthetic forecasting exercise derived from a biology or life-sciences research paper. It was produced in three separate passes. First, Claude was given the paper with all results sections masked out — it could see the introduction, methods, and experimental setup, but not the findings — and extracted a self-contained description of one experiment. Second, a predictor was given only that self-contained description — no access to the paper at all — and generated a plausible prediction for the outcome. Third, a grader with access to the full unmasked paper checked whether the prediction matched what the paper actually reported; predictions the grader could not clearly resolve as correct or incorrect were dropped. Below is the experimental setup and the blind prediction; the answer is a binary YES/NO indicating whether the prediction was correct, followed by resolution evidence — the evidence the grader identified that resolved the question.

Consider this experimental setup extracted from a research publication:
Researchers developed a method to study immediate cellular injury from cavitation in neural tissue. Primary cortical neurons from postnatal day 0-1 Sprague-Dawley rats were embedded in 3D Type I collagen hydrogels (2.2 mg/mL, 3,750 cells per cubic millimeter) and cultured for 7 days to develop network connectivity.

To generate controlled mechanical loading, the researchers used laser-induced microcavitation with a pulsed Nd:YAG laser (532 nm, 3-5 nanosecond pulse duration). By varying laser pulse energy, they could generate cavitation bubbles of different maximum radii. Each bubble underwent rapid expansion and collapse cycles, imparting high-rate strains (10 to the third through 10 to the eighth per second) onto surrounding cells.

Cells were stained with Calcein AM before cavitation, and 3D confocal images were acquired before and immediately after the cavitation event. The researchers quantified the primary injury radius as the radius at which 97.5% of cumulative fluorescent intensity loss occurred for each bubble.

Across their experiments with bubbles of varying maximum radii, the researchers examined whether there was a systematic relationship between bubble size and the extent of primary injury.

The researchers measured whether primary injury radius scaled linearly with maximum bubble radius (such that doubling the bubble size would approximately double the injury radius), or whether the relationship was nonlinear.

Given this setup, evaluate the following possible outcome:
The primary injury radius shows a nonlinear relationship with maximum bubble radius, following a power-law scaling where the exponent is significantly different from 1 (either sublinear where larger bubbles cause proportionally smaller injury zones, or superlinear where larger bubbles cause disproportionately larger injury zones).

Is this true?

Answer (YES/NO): NO